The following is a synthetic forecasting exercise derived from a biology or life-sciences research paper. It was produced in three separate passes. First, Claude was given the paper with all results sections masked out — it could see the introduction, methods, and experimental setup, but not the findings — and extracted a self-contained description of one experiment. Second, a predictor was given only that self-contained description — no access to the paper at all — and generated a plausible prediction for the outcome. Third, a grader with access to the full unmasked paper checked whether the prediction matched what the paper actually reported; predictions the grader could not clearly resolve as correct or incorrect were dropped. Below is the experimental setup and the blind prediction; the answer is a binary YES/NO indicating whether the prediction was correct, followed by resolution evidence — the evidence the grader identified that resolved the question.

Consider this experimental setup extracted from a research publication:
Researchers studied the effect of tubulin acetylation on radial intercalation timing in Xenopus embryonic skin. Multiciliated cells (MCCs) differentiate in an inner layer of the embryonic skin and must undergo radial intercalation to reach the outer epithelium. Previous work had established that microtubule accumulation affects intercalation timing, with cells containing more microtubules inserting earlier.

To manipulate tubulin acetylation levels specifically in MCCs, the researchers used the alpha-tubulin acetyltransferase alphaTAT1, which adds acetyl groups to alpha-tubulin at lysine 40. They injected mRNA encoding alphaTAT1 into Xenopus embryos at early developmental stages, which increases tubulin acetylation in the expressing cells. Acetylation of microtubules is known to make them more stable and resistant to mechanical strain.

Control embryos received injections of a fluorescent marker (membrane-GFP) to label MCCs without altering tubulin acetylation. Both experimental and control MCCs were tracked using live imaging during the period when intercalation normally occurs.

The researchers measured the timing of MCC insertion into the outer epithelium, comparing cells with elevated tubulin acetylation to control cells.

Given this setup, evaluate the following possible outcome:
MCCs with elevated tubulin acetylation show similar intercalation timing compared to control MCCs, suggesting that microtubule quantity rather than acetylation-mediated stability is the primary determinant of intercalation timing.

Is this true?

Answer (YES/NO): NO